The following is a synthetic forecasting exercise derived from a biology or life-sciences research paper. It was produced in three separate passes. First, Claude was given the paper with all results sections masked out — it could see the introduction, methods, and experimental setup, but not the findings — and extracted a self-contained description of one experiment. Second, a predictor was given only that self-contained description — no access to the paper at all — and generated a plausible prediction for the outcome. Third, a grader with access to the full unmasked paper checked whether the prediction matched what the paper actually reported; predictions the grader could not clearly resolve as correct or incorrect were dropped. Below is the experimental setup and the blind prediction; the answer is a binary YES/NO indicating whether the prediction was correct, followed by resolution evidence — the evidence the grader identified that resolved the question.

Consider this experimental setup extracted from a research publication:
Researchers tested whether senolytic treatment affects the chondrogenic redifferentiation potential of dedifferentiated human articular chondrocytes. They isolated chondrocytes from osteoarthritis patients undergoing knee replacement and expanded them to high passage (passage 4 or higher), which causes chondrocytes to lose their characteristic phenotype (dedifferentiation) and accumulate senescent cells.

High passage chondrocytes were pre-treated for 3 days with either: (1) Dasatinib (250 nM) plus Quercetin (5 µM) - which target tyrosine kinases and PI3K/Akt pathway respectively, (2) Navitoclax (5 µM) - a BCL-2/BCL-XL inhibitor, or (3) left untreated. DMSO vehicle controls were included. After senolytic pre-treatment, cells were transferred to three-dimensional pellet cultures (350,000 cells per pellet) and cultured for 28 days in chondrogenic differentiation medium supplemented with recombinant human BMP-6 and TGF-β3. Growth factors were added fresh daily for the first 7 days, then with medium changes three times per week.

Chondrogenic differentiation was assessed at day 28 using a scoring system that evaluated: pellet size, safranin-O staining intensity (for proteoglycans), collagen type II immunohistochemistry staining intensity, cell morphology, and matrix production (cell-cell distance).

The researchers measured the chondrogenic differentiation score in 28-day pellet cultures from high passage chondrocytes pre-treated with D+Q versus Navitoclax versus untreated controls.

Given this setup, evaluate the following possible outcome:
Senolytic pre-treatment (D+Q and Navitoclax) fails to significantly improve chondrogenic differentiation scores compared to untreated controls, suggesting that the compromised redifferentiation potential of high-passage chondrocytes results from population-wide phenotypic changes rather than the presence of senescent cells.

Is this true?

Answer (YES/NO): NO